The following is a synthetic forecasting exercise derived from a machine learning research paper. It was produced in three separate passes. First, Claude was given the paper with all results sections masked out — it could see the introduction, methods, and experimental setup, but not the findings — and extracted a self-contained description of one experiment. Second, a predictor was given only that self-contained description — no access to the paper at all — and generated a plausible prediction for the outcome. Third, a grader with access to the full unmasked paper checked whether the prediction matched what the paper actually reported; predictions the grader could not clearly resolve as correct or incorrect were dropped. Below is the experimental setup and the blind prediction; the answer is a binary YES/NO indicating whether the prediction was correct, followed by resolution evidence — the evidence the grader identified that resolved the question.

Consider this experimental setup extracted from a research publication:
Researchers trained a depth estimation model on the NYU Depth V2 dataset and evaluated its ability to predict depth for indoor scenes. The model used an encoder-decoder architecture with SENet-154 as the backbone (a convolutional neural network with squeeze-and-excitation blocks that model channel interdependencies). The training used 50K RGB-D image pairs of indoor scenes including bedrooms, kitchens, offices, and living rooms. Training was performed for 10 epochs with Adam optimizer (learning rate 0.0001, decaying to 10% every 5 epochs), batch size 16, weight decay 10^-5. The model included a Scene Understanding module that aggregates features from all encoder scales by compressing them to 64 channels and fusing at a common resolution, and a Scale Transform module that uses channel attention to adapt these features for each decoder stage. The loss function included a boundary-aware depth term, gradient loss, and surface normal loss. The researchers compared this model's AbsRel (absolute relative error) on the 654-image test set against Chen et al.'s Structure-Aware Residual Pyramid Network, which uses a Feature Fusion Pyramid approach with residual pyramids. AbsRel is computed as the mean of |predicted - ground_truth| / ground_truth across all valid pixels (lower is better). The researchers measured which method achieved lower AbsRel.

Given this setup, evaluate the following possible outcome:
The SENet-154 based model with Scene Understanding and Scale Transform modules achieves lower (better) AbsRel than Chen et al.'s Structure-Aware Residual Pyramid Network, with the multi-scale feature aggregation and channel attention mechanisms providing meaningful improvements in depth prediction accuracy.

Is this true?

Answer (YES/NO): NO